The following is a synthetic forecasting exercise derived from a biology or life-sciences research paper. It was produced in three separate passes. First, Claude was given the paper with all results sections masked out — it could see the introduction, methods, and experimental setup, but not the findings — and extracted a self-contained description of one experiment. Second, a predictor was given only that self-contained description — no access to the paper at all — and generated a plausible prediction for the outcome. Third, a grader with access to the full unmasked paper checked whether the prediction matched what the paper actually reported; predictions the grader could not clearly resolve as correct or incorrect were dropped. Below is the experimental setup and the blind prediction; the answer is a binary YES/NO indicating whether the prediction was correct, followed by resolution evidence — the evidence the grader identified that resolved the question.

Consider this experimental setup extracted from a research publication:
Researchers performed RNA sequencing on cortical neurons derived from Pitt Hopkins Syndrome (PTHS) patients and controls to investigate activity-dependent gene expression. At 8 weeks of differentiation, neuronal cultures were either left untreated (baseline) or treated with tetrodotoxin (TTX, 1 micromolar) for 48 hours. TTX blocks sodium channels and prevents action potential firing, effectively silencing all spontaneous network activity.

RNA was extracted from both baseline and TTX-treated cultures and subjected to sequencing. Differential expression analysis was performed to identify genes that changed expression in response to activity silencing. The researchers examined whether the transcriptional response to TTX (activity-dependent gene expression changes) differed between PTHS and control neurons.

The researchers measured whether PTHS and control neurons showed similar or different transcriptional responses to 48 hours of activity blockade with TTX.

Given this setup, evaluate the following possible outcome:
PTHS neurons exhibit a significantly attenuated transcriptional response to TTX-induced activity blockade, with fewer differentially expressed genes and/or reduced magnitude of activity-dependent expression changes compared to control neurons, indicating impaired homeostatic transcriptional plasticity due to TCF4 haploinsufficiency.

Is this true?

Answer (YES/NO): YES